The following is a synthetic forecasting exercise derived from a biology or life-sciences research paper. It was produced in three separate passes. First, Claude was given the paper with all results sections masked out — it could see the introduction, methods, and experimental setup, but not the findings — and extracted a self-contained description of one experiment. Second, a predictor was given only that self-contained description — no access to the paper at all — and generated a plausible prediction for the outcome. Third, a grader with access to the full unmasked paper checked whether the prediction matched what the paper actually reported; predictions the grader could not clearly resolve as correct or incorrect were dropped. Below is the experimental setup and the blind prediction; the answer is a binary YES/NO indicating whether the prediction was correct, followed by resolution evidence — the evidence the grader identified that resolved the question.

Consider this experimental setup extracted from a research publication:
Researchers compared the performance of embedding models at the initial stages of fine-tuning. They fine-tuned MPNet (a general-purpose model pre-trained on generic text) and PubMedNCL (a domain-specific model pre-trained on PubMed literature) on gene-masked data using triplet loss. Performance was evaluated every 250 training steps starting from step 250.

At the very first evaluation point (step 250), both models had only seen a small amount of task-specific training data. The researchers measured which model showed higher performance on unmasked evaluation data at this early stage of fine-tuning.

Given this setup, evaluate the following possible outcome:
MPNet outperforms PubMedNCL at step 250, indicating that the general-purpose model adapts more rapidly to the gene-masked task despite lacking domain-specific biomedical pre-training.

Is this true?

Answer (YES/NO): YES